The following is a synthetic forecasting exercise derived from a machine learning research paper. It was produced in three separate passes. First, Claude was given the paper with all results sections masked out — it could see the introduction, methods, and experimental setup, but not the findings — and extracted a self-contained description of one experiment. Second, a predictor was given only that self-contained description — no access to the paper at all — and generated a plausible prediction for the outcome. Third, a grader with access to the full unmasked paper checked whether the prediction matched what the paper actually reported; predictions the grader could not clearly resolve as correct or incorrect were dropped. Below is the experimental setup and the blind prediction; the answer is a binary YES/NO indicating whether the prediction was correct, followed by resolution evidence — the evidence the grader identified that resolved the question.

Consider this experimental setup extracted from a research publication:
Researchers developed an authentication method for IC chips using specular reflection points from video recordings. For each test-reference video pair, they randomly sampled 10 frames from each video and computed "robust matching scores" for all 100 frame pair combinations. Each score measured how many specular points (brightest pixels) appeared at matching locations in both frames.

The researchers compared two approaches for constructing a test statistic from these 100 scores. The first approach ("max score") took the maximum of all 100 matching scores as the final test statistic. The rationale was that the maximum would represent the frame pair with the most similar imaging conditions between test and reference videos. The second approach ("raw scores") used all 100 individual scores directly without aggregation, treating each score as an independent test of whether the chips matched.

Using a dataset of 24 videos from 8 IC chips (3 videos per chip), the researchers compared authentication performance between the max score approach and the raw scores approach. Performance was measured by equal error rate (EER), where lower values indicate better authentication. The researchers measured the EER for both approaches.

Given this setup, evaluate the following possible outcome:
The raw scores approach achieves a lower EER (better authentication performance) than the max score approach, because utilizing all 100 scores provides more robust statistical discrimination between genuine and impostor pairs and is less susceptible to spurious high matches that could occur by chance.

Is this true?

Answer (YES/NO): NO